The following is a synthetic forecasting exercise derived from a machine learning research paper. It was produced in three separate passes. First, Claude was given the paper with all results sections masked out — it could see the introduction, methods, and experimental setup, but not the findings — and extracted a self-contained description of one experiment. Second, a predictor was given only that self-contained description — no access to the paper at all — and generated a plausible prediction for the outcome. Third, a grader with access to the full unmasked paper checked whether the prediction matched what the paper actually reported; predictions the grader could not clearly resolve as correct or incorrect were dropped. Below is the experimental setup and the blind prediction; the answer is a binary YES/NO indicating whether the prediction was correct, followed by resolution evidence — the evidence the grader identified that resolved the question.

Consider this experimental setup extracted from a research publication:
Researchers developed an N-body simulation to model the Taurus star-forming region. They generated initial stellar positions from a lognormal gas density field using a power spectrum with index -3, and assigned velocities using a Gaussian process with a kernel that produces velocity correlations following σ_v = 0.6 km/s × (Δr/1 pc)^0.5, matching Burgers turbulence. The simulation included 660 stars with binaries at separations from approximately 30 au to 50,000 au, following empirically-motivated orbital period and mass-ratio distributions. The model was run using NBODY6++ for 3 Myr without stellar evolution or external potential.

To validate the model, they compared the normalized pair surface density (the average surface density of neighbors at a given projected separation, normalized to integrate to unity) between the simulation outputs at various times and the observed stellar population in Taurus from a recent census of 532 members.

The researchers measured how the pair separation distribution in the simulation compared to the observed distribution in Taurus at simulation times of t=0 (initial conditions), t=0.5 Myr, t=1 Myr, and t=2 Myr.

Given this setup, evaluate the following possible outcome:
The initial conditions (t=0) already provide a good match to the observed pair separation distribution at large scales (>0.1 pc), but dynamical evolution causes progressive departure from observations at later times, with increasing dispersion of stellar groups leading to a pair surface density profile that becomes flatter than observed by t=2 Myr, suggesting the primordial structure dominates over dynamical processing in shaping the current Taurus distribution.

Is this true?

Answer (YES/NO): NO